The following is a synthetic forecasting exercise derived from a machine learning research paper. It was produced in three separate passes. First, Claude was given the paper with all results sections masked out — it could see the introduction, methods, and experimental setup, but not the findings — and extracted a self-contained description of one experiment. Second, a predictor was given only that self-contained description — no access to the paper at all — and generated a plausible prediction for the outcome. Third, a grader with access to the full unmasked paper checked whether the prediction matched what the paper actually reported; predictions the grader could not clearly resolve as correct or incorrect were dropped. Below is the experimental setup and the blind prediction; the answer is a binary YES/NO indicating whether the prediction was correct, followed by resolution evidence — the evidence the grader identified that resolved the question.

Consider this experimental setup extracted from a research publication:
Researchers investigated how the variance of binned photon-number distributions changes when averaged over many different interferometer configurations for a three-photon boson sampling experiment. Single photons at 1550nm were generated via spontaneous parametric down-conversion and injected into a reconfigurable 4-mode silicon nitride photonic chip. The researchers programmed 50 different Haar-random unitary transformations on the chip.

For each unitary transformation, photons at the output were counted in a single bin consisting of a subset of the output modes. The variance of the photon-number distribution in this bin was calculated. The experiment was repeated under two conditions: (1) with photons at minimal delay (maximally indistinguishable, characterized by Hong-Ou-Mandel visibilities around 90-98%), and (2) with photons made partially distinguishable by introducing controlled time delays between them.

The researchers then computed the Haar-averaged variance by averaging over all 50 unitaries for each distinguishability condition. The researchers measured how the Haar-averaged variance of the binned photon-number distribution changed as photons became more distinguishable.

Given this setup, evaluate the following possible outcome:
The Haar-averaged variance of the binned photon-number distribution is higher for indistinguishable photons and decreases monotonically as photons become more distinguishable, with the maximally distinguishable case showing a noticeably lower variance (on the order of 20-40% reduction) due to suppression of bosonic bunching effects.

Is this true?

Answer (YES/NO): YES